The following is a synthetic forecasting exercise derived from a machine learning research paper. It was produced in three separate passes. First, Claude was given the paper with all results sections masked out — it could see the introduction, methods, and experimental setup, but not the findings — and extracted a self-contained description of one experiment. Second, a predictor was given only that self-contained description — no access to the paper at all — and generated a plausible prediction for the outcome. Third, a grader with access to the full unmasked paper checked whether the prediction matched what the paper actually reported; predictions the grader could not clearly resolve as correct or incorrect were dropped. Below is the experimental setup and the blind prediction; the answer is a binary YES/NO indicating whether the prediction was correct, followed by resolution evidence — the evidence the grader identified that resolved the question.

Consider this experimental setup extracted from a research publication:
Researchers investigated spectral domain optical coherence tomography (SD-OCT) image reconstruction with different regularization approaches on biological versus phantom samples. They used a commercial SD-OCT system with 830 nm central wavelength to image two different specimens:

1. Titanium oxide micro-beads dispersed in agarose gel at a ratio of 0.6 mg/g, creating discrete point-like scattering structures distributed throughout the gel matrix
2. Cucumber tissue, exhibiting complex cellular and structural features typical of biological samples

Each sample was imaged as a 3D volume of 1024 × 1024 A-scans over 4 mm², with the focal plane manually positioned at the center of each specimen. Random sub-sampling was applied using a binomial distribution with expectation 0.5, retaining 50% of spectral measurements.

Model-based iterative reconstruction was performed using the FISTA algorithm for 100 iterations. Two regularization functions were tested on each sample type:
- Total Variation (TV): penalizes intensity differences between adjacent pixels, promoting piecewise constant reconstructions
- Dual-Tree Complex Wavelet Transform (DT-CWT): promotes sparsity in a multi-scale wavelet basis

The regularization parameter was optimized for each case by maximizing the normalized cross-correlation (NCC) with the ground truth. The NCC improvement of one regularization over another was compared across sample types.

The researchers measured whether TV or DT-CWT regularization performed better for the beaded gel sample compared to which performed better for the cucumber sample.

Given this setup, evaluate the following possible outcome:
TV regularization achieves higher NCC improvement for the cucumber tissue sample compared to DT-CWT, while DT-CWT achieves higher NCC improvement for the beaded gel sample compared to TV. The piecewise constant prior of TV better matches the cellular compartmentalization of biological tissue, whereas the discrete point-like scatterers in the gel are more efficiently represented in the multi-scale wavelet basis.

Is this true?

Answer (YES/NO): YES